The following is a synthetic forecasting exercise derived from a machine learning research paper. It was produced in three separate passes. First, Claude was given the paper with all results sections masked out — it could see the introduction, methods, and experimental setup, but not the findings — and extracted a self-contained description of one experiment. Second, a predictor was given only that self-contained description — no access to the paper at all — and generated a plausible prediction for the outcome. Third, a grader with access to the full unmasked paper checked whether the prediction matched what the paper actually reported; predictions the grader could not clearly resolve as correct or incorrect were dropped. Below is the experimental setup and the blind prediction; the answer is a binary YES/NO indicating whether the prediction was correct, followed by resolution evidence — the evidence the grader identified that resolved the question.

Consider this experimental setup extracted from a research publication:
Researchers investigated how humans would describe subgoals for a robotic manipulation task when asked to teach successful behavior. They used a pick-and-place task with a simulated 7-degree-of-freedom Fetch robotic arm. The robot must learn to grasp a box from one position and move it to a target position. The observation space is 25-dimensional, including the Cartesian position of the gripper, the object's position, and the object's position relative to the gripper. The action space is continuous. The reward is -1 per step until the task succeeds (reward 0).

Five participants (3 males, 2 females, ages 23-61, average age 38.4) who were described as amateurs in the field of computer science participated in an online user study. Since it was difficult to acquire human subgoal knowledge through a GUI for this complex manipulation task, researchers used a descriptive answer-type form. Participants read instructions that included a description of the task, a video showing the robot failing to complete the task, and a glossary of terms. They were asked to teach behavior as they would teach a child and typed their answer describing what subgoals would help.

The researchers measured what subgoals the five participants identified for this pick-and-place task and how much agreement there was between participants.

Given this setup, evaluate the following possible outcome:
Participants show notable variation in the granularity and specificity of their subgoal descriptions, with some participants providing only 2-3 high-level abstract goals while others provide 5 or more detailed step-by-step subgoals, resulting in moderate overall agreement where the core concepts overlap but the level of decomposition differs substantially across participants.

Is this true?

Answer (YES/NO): NO